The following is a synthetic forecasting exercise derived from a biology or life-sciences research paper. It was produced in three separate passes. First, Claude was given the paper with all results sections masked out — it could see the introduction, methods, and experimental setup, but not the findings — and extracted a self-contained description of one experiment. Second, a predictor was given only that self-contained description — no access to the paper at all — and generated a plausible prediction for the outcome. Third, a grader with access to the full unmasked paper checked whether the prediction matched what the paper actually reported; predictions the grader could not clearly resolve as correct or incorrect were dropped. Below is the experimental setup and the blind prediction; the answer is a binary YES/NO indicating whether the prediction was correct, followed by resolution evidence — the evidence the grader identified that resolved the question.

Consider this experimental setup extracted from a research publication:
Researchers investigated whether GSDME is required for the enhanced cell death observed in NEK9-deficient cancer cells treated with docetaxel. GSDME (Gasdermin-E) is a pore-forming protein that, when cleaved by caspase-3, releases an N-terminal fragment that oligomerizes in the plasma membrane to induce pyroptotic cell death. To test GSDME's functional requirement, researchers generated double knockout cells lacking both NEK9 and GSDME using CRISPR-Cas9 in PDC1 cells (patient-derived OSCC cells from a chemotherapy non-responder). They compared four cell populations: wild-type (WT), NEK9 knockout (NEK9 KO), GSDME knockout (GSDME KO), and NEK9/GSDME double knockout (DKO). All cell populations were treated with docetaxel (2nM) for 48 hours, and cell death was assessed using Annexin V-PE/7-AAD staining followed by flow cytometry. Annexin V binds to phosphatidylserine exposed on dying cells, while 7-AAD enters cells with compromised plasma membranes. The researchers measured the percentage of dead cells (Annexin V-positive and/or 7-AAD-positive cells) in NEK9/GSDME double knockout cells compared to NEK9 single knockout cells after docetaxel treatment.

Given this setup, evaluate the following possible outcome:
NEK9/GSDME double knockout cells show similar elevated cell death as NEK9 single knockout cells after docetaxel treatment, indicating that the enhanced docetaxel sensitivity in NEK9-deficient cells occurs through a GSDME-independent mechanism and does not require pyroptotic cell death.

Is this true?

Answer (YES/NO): NO